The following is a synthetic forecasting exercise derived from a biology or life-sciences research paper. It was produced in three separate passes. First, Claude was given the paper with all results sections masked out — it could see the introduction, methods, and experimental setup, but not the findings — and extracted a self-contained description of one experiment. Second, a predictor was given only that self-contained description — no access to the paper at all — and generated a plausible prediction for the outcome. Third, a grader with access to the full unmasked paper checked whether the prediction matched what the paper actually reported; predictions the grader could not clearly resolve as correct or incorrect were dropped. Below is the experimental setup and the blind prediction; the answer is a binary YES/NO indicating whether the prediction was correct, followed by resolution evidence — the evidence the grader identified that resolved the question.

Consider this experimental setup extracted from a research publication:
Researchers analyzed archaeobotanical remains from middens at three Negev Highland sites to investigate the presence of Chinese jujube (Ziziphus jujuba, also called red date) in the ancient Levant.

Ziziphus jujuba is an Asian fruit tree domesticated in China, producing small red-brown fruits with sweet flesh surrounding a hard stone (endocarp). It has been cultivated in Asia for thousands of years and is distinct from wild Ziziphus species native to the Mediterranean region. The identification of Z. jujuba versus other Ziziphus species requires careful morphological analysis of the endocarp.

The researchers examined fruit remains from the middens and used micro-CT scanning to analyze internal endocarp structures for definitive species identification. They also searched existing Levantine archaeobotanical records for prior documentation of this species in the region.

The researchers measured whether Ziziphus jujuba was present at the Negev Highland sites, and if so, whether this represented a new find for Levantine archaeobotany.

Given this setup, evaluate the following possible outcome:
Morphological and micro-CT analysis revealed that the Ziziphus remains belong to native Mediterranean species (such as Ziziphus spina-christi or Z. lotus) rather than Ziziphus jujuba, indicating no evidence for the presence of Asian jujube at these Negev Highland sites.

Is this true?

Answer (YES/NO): NO